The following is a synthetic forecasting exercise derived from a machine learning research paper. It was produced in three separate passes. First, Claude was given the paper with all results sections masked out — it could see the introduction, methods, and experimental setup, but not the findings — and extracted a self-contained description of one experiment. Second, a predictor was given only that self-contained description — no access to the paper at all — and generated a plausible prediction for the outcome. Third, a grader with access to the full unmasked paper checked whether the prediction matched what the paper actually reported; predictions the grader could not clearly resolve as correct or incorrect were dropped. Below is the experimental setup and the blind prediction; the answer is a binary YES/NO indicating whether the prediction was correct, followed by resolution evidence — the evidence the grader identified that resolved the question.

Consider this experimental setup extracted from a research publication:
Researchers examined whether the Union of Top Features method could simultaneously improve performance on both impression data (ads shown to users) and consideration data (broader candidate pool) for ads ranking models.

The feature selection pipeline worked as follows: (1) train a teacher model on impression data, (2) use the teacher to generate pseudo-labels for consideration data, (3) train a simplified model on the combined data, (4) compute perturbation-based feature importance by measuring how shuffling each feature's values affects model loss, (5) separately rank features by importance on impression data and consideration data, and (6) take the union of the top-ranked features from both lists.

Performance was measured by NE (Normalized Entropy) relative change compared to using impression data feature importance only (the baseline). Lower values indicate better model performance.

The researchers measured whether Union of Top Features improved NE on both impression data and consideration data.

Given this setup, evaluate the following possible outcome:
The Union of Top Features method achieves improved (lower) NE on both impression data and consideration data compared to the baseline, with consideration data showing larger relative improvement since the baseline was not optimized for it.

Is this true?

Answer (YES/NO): YES